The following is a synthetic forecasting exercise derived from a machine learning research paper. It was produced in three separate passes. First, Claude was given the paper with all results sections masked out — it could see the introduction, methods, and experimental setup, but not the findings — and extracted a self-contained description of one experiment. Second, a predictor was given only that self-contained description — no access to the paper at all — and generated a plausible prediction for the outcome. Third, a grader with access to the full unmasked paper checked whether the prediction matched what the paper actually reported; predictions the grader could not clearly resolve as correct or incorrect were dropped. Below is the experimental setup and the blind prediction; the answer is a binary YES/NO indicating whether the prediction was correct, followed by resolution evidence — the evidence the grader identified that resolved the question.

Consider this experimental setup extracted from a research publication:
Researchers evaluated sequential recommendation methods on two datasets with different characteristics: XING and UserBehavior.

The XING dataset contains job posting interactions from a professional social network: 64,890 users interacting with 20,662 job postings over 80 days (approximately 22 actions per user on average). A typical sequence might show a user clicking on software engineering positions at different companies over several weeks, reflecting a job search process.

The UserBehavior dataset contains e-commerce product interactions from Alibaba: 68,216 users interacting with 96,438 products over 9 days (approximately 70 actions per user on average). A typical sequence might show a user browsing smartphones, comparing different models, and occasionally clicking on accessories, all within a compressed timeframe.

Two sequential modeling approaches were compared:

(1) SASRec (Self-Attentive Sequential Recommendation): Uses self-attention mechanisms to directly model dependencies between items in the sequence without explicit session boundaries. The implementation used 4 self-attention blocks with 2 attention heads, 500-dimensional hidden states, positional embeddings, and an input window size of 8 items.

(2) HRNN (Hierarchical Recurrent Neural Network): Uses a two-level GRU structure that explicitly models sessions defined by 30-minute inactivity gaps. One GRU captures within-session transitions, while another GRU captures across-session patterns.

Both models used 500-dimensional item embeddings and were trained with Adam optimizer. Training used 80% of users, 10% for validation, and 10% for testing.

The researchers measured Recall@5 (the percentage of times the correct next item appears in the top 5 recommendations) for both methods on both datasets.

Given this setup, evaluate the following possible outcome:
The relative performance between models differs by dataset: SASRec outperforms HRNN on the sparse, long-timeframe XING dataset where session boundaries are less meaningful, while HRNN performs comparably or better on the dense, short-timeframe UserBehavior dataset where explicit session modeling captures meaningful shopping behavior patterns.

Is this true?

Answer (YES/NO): NO